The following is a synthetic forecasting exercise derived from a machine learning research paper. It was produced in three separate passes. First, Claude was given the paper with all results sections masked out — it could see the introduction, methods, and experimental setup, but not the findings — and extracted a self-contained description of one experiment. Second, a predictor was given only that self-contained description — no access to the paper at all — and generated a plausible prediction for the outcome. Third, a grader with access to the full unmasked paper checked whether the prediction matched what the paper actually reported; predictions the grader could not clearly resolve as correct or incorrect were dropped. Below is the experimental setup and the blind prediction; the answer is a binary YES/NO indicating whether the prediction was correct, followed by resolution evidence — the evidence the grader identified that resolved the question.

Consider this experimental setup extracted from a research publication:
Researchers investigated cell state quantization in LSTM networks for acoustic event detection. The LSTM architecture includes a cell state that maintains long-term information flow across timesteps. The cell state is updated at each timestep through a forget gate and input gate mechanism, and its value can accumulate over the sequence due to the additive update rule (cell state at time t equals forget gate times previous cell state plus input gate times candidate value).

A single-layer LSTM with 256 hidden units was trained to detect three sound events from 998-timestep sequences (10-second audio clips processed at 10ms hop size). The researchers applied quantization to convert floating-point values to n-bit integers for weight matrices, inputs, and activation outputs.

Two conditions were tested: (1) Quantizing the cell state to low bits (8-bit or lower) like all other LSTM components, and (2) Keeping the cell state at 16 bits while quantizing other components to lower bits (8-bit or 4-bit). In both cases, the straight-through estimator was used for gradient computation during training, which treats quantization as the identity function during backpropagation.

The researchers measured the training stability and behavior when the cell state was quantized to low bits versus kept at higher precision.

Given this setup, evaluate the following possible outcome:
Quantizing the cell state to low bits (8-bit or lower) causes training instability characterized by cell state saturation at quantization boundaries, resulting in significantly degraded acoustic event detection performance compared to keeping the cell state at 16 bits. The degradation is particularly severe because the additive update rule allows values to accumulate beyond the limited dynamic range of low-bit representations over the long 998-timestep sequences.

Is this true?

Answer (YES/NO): NO